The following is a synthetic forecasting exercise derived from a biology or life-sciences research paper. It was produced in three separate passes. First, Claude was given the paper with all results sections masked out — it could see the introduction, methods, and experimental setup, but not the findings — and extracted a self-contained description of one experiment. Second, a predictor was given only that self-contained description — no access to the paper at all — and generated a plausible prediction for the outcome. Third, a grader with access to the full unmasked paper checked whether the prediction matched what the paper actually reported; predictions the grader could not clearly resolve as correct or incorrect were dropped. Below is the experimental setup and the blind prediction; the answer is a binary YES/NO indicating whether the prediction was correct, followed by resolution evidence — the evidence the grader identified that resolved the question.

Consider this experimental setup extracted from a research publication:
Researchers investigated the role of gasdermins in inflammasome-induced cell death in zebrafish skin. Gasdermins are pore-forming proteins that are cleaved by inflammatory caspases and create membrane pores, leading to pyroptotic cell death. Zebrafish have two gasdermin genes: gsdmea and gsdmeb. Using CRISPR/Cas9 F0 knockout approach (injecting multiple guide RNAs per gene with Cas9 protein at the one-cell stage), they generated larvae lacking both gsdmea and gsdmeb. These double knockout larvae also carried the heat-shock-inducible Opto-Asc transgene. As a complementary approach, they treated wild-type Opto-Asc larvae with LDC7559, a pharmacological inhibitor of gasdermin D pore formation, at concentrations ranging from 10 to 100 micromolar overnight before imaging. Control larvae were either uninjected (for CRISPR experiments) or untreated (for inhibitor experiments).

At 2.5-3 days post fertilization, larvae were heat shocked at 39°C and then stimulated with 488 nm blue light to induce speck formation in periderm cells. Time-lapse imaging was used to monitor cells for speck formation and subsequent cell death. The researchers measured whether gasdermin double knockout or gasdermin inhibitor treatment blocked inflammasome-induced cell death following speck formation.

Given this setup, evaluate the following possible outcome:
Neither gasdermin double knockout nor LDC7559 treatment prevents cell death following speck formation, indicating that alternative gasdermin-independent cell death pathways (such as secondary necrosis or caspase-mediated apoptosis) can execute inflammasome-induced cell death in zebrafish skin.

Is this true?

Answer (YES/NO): YES